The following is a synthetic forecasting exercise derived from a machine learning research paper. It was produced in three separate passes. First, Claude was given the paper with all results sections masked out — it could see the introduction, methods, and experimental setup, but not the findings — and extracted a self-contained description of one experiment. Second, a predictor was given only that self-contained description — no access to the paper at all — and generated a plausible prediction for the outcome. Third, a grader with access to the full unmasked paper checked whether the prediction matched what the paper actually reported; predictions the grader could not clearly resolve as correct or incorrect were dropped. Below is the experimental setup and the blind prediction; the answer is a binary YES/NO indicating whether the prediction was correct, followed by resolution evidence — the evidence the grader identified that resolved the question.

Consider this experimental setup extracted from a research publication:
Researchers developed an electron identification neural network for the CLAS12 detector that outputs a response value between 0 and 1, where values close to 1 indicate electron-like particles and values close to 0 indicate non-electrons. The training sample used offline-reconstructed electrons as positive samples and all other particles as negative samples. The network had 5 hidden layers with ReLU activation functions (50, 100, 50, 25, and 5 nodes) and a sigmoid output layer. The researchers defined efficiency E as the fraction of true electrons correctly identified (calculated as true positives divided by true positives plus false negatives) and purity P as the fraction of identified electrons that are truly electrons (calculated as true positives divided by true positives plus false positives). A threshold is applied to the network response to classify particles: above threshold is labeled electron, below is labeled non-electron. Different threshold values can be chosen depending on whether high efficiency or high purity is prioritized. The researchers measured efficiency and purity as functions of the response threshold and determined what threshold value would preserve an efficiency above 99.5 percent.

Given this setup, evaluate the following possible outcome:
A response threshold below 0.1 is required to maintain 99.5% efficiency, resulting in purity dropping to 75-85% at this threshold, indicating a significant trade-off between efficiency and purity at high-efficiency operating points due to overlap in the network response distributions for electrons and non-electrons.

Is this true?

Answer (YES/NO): NO